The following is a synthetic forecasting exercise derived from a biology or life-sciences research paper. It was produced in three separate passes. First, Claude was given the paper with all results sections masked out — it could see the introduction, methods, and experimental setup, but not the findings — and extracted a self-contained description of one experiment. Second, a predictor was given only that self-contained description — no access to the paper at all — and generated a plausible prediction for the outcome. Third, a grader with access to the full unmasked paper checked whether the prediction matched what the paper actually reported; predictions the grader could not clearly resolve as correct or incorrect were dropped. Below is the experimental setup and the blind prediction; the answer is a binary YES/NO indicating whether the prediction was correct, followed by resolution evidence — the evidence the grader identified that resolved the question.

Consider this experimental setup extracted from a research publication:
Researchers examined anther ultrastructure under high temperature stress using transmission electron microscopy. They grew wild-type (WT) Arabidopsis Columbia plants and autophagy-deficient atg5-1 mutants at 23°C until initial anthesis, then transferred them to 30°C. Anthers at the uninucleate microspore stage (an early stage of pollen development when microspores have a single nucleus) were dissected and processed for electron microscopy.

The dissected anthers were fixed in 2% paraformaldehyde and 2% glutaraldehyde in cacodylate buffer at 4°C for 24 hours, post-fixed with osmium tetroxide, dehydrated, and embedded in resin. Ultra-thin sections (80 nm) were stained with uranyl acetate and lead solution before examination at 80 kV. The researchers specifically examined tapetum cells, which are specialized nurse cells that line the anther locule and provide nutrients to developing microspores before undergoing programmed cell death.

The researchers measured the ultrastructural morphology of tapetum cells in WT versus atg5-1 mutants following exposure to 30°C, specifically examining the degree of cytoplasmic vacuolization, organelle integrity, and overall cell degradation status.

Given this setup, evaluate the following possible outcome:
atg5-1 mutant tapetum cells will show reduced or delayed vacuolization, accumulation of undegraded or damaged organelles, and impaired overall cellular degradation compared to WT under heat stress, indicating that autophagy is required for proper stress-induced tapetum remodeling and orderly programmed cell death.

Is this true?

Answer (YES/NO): NO